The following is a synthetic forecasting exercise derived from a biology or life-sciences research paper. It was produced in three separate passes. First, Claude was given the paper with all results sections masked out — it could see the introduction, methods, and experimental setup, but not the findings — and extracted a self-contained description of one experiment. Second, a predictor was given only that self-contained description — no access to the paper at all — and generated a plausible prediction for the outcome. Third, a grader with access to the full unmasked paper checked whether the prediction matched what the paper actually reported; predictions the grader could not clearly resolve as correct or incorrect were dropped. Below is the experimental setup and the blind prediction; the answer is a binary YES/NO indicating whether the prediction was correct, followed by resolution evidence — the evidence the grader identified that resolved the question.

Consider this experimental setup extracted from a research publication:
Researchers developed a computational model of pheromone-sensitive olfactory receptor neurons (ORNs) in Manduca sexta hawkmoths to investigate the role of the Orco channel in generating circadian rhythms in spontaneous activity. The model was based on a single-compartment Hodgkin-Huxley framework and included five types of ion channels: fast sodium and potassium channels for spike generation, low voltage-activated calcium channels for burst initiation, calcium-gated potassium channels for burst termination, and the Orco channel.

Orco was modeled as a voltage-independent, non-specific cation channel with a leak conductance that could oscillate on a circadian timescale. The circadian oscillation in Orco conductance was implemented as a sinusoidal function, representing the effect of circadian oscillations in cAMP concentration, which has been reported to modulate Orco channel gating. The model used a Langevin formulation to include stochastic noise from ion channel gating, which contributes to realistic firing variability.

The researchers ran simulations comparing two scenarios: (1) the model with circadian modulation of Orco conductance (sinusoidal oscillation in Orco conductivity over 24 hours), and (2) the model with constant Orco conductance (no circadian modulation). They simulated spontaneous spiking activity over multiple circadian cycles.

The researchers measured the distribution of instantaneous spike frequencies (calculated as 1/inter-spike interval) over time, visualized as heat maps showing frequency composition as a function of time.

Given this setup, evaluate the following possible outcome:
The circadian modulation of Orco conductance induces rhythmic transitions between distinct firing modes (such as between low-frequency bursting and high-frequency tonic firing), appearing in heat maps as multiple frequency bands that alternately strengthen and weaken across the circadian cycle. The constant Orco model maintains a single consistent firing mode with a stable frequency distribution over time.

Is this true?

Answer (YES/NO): NO